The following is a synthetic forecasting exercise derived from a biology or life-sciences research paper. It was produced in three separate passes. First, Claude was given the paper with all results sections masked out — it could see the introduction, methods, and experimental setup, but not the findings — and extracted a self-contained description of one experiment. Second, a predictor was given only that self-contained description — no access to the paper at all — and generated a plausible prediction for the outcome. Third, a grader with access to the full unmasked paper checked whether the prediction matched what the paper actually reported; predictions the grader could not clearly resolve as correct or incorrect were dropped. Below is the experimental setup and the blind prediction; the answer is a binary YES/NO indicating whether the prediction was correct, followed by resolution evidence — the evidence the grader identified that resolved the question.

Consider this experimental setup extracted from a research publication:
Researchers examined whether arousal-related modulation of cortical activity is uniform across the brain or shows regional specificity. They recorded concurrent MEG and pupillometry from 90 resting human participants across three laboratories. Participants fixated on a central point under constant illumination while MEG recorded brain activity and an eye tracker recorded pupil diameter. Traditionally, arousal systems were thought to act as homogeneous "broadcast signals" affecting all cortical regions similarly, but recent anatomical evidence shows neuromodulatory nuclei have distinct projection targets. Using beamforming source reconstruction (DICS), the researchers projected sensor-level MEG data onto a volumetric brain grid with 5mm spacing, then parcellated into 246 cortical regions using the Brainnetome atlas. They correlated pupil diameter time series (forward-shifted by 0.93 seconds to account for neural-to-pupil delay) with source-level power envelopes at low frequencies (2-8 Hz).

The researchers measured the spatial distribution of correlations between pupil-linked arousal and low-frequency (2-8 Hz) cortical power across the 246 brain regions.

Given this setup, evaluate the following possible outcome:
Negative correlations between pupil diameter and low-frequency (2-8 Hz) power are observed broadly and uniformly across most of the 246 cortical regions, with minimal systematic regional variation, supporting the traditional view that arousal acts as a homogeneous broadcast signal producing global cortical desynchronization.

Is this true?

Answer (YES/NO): NO